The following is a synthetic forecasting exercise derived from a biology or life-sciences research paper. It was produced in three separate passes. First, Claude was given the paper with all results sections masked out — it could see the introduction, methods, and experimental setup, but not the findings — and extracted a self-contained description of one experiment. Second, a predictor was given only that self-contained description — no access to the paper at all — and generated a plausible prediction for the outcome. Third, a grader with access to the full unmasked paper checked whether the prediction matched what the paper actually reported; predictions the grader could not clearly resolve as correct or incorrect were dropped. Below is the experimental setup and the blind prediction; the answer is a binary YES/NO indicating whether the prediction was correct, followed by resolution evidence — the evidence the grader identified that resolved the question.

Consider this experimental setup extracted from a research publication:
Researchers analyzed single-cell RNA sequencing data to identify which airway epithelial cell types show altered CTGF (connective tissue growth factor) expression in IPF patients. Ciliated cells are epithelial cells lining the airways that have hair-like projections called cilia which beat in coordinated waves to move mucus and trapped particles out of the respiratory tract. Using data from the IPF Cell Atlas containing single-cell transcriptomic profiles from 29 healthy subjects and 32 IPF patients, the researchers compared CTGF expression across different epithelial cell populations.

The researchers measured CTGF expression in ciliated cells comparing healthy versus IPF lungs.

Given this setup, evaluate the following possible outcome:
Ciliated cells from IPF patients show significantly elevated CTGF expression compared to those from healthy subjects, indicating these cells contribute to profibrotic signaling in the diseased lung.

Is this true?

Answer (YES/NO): NO